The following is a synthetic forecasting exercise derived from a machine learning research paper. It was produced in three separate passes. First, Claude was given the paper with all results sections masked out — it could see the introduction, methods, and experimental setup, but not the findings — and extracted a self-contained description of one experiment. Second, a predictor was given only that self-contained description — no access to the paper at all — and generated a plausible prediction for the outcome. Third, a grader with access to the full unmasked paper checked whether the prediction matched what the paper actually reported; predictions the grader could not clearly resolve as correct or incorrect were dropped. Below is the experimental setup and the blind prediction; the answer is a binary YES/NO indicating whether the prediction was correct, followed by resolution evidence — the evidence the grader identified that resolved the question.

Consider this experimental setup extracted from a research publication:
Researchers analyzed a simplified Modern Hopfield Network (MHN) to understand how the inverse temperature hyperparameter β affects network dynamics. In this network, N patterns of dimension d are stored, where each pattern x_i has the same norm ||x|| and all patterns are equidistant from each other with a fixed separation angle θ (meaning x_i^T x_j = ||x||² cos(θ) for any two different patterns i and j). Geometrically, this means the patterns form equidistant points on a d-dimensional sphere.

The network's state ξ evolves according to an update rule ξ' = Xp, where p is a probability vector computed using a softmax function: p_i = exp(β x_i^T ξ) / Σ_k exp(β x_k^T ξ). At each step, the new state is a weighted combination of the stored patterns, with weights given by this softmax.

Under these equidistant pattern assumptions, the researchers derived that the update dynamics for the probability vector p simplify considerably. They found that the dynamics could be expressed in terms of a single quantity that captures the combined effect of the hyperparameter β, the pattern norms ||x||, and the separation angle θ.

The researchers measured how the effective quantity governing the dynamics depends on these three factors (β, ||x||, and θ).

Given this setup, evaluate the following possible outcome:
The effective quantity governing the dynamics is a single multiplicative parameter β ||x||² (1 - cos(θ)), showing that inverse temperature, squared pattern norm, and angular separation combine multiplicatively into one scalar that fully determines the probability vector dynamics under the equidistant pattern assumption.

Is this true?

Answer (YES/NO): YES